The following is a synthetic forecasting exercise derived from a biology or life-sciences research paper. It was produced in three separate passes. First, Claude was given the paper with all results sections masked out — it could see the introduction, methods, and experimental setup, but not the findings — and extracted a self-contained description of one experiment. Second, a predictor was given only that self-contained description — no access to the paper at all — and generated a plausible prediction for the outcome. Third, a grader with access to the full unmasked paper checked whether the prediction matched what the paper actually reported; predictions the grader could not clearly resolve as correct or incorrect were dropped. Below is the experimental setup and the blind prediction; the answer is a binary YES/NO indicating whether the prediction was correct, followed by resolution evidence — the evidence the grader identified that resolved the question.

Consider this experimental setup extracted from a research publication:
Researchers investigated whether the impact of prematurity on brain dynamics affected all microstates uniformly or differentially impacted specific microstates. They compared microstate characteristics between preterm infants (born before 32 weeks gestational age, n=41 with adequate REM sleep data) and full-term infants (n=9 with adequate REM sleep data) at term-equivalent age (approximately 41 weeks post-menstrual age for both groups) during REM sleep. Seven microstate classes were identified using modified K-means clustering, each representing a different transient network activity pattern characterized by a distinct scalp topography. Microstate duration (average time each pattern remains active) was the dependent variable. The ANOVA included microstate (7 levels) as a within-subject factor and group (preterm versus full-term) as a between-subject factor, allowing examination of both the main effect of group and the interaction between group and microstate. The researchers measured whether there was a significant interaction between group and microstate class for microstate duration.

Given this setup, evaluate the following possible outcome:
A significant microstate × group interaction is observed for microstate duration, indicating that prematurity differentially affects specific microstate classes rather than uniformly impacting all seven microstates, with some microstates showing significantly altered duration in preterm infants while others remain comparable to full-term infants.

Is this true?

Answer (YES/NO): NO